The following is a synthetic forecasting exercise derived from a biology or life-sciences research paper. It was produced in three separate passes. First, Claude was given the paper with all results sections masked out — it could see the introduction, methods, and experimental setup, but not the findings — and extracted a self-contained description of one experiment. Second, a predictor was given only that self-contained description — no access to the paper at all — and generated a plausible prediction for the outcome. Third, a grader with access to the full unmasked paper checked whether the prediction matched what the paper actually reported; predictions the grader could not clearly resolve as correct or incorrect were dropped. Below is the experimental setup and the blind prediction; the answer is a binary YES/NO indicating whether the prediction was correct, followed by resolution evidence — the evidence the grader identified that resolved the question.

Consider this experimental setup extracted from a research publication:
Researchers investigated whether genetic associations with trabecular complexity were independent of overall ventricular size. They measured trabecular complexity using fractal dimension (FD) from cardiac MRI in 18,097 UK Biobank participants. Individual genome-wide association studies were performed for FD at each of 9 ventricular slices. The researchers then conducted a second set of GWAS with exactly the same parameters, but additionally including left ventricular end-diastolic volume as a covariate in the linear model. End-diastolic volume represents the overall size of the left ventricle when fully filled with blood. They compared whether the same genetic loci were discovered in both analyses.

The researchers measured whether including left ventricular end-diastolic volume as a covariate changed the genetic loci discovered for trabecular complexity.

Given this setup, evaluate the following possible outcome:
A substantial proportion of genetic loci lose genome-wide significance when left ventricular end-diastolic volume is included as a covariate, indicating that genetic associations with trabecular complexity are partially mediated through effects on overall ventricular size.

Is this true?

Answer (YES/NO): NO